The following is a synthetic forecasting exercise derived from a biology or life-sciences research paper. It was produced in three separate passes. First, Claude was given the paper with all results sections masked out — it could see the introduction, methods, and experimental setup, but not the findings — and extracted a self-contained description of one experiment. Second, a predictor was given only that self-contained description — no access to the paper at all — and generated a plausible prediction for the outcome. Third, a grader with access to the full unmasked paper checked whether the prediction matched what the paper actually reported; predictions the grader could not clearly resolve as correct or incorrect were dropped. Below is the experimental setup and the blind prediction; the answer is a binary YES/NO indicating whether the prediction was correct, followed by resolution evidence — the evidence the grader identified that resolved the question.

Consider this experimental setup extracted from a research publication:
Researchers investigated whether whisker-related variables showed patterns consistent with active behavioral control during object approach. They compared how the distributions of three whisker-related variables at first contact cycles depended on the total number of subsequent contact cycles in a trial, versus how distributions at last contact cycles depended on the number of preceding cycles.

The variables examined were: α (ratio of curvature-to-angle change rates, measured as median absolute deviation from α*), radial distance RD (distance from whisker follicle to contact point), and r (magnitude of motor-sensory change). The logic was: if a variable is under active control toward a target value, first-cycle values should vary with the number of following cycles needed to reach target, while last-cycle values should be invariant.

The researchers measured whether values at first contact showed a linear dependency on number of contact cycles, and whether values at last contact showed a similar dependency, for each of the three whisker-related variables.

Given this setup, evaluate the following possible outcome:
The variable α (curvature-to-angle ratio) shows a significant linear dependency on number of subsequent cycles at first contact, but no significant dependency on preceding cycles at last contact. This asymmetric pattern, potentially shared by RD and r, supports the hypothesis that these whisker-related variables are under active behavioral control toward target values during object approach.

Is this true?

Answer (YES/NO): YES